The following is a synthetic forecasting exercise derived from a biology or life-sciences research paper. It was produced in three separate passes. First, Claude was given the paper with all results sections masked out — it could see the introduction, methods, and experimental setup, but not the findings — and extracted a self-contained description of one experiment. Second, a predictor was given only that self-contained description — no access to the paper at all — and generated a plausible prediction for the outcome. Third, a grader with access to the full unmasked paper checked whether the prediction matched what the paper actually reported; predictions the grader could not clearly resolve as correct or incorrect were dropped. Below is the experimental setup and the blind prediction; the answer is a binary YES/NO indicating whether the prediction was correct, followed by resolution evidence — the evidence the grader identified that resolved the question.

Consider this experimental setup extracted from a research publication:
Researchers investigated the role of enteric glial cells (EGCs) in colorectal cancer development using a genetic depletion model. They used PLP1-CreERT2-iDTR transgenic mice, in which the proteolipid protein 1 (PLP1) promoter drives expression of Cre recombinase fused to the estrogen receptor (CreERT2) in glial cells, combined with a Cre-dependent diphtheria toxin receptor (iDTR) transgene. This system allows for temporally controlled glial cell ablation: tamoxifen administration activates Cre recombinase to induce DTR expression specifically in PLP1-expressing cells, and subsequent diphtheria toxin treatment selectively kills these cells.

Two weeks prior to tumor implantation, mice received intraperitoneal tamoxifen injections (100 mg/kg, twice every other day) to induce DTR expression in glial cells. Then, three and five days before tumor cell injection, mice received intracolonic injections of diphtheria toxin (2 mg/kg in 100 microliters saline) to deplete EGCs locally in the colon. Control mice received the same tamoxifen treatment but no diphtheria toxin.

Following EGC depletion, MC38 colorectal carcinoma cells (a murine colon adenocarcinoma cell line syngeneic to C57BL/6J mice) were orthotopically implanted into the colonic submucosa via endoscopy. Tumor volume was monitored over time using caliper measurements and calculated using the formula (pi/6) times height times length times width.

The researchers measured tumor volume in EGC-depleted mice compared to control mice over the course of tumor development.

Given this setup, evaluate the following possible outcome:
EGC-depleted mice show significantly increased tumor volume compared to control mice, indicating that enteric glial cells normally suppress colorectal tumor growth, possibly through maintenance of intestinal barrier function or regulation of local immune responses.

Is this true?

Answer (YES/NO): NO